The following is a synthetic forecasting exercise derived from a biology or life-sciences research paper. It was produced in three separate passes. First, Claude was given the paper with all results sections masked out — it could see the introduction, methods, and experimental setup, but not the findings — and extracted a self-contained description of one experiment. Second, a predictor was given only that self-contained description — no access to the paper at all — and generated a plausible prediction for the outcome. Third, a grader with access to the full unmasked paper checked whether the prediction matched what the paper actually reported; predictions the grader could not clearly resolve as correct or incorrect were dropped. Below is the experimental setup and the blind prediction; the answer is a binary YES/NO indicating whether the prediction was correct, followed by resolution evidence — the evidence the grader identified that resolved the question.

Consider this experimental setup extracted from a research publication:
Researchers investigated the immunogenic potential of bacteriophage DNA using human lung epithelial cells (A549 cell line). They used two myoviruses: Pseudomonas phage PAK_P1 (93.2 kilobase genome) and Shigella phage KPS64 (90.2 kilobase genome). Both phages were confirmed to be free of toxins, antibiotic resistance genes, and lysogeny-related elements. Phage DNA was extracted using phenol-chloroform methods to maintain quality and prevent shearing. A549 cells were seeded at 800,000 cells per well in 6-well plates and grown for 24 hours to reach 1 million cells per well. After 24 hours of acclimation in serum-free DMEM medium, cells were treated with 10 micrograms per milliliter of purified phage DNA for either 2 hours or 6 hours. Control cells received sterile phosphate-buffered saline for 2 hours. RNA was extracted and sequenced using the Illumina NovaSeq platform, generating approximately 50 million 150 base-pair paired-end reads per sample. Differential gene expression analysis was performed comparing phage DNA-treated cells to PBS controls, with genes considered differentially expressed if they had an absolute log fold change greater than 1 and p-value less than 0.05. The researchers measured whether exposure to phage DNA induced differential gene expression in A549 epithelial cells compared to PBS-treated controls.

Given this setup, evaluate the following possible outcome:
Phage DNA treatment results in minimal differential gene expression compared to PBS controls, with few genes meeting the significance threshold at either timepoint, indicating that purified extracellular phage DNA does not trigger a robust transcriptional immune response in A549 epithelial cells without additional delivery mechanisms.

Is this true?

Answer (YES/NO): NO